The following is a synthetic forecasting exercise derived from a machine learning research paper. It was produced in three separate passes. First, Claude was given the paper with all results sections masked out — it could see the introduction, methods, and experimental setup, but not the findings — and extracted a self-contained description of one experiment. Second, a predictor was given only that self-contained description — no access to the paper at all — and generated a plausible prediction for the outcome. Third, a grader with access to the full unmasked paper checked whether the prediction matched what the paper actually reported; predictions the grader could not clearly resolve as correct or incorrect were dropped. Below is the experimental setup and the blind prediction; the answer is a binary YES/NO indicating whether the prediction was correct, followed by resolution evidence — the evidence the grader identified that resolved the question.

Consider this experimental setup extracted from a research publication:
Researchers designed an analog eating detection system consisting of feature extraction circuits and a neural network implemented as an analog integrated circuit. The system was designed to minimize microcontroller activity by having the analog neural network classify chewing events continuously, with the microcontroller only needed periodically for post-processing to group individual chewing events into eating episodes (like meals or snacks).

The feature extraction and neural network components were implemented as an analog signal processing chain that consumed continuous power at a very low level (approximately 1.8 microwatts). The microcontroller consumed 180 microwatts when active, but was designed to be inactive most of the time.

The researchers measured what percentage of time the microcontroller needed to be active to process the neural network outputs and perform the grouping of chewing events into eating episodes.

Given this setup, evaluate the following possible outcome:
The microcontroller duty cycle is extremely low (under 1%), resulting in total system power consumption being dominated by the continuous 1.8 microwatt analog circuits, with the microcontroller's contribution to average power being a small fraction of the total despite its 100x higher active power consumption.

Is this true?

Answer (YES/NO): NO